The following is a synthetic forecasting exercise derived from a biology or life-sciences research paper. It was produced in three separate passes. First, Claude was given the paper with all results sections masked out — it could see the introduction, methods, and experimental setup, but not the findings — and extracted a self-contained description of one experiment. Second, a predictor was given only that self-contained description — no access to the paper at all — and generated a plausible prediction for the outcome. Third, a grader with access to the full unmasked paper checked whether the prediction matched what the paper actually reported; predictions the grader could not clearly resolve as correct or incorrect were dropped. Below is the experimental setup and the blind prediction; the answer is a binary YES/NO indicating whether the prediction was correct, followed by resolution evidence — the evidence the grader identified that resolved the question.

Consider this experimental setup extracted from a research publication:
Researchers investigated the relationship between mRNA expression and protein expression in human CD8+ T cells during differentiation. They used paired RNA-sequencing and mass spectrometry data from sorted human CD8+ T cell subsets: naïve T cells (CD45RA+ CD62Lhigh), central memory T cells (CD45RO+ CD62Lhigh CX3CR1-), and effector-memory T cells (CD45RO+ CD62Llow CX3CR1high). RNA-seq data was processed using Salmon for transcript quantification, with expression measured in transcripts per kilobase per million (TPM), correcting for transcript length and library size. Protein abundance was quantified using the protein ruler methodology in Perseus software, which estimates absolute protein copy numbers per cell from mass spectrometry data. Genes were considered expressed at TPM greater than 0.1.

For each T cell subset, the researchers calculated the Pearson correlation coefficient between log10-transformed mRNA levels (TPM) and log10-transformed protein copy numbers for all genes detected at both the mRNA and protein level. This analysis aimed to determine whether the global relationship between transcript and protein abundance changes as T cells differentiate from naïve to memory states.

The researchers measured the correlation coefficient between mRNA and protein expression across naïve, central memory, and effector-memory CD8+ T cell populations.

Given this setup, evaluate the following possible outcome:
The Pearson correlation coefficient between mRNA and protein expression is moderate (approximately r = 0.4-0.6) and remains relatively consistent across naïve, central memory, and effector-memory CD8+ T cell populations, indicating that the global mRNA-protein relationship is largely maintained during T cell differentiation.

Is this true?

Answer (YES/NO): YES